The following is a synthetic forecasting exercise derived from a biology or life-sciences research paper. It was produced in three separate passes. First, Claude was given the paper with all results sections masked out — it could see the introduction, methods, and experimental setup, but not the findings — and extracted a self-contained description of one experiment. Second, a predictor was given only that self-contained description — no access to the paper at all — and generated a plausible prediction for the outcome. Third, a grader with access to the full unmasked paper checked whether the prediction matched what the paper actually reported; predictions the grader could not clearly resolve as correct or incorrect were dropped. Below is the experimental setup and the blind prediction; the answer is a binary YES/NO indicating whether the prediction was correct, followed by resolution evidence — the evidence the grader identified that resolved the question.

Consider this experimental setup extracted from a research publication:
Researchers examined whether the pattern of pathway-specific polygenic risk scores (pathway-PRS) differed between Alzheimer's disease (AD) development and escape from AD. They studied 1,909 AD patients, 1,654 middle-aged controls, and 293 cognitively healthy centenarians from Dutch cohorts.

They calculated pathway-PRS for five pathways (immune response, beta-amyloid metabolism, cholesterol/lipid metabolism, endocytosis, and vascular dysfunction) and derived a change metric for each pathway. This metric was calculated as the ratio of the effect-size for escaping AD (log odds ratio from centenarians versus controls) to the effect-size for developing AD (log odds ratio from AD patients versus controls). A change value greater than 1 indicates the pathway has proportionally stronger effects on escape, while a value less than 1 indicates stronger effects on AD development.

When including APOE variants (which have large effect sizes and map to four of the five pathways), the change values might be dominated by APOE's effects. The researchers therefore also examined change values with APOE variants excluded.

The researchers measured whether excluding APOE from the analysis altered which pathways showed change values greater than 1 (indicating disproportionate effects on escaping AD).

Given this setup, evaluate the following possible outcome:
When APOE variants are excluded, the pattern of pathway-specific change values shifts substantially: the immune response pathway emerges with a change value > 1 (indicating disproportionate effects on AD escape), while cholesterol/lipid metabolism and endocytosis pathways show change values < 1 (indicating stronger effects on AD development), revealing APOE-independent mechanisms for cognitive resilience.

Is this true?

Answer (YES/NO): NO